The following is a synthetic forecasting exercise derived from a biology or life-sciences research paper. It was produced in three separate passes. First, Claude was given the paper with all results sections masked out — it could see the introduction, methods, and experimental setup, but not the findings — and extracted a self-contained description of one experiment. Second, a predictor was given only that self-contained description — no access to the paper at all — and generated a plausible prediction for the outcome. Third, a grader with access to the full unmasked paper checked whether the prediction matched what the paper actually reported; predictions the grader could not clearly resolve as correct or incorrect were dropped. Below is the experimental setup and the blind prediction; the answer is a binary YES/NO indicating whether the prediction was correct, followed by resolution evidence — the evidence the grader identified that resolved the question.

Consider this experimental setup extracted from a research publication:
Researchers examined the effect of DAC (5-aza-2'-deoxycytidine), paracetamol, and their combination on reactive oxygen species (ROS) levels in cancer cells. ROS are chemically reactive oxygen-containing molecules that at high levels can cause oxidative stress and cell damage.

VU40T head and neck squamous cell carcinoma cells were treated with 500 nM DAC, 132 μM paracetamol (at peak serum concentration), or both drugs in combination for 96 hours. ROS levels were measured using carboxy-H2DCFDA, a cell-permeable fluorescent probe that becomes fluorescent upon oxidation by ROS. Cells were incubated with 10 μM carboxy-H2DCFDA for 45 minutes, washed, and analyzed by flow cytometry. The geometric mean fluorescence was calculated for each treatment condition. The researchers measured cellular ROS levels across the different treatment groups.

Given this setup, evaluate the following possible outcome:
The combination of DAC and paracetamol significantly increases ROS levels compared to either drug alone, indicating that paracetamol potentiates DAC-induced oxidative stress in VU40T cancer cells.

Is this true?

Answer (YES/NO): YES